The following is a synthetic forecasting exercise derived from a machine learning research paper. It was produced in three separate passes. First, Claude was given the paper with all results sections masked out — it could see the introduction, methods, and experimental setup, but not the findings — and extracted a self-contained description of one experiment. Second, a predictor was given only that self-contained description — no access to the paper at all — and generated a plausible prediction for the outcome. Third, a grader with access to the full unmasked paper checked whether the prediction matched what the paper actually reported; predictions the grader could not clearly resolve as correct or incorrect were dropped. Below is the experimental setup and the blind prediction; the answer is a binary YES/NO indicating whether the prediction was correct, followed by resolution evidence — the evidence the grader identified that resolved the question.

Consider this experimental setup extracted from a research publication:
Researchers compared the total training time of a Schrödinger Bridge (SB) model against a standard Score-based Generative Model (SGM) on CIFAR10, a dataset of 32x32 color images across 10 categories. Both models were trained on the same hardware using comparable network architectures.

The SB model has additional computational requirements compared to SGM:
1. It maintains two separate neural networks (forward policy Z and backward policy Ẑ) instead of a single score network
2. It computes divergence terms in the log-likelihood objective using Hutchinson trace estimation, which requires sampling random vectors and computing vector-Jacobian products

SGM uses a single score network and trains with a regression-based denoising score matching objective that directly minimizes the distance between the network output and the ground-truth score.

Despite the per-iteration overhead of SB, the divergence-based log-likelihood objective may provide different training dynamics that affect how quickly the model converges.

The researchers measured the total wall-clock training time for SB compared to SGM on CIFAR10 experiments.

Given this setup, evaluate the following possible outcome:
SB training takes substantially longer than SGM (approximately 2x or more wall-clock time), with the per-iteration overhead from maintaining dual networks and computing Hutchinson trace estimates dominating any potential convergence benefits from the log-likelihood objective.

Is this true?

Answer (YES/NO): NO